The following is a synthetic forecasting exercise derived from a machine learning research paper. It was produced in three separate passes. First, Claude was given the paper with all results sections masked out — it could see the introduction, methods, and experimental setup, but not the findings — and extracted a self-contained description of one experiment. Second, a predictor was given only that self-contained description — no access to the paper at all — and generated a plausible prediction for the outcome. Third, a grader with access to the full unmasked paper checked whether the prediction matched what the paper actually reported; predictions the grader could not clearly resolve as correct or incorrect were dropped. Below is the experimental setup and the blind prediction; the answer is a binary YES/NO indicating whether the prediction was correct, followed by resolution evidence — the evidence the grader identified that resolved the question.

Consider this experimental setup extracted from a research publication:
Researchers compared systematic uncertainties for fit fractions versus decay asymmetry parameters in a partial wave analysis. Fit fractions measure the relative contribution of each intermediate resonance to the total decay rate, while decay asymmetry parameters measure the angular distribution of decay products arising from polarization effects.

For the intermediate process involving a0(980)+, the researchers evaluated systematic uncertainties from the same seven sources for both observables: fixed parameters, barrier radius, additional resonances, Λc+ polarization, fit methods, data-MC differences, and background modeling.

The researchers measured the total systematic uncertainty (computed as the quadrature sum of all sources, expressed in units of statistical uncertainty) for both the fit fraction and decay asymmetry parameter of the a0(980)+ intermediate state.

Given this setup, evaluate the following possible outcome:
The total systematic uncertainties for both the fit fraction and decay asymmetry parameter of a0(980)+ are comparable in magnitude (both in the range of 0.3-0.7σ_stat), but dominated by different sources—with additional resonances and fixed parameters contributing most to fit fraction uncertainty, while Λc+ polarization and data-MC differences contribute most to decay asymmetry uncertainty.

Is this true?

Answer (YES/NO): NO